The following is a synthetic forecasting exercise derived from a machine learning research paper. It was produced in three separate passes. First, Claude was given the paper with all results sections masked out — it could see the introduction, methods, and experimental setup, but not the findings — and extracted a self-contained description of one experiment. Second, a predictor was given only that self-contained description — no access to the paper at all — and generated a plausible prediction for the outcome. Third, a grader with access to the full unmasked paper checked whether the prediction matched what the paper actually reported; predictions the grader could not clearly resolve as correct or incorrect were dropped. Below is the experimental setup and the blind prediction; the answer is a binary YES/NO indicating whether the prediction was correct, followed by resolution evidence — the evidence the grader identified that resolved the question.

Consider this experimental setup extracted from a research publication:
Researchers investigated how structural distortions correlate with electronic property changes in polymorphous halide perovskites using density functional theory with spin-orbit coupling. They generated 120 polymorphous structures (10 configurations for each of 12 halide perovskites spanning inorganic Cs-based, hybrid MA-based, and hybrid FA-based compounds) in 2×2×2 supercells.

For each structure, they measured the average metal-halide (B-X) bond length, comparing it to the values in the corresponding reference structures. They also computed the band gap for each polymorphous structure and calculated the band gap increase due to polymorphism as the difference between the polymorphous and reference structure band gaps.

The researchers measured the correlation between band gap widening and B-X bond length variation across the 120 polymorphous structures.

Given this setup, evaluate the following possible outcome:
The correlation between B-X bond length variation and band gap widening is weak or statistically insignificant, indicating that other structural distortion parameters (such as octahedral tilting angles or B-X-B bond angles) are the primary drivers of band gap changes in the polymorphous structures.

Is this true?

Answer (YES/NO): NO